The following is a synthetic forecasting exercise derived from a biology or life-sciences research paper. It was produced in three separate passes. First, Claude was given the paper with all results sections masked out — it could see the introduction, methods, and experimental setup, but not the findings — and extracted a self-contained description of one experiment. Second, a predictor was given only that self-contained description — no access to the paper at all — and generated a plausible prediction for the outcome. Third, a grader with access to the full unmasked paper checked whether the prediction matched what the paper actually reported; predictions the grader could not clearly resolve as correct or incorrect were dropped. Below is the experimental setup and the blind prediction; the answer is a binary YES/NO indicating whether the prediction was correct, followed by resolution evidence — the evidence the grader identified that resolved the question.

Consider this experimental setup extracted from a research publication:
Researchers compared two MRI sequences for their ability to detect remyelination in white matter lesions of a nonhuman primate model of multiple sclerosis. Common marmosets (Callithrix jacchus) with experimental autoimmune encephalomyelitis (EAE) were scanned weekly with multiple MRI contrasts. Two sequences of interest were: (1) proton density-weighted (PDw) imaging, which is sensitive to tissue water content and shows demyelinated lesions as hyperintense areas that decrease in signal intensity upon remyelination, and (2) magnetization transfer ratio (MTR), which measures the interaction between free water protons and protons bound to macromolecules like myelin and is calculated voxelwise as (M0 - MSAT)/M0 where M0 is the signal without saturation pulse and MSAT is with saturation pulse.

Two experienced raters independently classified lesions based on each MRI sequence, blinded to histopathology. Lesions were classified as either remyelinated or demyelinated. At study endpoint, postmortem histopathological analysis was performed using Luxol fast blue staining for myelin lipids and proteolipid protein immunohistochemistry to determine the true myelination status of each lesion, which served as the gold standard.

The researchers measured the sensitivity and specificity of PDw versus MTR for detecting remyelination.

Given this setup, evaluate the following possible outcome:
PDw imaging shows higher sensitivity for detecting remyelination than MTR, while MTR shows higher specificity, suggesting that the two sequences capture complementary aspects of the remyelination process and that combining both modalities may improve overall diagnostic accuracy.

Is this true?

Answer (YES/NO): NO